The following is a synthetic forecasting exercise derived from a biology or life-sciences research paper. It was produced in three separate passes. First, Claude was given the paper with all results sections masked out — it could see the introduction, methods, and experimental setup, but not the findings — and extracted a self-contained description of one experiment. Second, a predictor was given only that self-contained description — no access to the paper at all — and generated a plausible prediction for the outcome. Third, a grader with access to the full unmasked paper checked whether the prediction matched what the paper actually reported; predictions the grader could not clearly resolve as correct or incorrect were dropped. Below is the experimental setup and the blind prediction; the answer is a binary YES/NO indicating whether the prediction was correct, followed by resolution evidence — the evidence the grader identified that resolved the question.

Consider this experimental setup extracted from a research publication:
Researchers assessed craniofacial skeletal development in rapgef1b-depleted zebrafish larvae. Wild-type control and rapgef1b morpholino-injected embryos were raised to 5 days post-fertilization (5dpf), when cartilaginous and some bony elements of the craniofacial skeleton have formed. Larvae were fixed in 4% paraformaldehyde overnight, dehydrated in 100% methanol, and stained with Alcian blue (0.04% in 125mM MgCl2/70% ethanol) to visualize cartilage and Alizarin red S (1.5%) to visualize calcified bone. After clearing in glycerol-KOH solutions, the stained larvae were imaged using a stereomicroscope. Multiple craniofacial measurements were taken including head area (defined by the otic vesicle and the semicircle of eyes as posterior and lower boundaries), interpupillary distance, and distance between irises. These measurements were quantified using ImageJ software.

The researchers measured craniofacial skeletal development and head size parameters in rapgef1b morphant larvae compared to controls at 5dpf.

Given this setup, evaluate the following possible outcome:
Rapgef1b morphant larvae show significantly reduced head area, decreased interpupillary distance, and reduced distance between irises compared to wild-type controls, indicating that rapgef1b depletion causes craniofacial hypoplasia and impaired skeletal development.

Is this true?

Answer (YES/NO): YES